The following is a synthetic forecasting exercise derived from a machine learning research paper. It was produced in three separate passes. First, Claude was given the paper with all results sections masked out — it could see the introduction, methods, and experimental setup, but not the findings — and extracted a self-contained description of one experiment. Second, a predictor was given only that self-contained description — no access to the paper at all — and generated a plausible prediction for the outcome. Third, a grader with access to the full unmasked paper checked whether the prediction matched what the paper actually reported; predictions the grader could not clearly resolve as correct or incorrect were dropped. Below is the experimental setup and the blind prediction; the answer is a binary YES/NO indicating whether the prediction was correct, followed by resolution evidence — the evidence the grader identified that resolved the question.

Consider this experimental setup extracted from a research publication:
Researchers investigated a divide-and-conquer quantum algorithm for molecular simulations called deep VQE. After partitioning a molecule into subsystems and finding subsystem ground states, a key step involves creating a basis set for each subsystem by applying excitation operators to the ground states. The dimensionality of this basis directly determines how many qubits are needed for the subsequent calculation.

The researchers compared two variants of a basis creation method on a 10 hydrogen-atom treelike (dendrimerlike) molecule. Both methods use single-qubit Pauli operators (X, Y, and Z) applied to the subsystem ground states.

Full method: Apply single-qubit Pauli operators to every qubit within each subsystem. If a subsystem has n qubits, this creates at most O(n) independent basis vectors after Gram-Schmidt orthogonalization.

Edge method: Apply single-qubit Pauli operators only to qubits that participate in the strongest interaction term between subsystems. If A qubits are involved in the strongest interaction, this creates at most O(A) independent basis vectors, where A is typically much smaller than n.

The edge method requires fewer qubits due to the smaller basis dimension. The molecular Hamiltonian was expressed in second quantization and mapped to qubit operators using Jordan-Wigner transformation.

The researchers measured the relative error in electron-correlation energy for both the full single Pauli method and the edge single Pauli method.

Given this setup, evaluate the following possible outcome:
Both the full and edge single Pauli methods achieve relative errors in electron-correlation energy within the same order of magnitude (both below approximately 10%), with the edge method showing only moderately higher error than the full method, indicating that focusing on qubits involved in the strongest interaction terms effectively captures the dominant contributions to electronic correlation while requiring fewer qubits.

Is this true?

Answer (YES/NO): YES